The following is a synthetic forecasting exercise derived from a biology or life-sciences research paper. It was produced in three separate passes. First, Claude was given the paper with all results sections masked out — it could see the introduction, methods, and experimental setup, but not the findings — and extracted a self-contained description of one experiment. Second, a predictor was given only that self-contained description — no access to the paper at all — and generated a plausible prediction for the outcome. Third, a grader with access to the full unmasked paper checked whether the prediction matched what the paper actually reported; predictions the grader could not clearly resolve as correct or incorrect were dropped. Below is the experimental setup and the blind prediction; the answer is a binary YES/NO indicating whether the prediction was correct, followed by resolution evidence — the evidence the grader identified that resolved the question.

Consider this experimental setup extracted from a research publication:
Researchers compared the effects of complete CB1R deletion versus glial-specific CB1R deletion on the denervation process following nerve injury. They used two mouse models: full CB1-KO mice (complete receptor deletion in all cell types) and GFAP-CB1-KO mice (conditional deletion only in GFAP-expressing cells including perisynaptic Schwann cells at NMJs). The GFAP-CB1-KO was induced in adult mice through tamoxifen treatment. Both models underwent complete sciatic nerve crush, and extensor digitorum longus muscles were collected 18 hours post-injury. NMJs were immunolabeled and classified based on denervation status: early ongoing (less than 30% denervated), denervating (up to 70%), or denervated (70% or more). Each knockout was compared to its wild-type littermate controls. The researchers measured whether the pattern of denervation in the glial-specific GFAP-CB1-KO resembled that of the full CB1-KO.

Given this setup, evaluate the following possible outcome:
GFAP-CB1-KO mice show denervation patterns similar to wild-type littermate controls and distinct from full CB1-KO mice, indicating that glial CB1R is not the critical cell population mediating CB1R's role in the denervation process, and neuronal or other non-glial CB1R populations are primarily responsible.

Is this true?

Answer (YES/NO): NO